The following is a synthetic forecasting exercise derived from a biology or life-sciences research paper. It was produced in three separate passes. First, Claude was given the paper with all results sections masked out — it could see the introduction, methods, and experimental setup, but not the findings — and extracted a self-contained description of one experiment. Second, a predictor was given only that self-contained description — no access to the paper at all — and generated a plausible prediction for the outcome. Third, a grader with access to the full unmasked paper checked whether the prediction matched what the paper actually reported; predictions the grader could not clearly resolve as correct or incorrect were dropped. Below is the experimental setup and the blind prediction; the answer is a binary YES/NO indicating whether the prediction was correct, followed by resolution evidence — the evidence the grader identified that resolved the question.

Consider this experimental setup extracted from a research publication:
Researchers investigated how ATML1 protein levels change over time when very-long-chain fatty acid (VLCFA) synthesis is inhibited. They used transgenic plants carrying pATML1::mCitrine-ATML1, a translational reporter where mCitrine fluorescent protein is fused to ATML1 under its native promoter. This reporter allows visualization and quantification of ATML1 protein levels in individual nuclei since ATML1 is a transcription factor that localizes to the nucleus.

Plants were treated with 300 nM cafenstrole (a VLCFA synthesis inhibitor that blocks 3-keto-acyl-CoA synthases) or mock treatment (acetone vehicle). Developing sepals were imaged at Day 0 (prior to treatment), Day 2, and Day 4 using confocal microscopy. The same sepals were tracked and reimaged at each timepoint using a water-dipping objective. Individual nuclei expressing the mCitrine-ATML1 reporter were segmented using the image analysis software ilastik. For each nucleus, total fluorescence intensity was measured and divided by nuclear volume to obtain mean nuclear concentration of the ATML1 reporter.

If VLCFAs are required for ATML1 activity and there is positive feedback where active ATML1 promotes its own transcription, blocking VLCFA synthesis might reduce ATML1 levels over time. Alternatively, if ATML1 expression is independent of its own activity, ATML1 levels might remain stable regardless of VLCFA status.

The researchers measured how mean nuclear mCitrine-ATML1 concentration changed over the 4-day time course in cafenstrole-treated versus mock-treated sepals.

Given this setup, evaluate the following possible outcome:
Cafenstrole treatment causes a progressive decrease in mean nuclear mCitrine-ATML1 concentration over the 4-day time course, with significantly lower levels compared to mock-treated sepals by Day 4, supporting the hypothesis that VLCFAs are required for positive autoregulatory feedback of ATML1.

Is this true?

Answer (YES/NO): NO